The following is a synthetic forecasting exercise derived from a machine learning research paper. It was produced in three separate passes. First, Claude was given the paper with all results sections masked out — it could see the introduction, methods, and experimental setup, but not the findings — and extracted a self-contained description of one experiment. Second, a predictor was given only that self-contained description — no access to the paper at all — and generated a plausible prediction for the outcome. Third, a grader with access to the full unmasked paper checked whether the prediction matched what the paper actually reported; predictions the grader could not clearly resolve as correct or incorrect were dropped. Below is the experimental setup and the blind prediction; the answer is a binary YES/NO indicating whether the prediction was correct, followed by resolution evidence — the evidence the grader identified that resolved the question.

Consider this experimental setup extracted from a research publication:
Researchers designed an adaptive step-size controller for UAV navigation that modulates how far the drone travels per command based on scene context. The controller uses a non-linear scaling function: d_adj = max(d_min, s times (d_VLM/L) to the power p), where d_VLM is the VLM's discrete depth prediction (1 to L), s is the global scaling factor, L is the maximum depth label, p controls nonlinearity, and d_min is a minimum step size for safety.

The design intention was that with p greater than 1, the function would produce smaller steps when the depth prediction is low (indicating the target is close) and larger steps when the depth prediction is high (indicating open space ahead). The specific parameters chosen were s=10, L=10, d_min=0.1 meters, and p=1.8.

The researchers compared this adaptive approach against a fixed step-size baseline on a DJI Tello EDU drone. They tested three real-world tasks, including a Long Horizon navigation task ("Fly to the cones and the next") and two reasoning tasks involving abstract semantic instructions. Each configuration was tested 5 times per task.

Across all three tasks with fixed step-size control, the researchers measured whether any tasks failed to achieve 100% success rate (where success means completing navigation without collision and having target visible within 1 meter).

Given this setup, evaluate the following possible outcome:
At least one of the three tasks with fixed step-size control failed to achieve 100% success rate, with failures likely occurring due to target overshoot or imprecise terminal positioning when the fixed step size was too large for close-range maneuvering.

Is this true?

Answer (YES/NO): YES